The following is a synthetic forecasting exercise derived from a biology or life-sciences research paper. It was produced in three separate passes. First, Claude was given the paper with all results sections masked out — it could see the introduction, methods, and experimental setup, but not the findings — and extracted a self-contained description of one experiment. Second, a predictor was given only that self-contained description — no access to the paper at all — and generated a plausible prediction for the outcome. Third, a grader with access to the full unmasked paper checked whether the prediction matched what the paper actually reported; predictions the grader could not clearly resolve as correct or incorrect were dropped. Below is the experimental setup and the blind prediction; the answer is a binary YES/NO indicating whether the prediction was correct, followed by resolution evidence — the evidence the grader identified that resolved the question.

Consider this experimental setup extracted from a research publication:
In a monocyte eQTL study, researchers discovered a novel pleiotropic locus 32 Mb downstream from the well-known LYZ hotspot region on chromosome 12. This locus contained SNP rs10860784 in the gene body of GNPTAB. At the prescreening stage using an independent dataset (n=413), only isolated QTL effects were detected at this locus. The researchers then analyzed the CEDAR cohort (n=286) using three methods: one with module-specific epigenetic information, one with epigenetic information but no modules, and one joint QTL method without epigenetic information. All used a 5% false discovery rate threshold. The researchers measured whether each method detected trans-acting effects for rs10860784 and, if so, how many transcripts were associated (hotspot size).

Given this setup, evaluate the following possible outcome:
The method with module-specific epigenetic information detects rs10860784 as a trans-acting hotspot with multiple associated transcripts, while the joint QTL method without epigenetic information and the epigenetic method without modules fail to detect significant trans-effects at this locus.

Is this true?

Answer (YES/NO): NO